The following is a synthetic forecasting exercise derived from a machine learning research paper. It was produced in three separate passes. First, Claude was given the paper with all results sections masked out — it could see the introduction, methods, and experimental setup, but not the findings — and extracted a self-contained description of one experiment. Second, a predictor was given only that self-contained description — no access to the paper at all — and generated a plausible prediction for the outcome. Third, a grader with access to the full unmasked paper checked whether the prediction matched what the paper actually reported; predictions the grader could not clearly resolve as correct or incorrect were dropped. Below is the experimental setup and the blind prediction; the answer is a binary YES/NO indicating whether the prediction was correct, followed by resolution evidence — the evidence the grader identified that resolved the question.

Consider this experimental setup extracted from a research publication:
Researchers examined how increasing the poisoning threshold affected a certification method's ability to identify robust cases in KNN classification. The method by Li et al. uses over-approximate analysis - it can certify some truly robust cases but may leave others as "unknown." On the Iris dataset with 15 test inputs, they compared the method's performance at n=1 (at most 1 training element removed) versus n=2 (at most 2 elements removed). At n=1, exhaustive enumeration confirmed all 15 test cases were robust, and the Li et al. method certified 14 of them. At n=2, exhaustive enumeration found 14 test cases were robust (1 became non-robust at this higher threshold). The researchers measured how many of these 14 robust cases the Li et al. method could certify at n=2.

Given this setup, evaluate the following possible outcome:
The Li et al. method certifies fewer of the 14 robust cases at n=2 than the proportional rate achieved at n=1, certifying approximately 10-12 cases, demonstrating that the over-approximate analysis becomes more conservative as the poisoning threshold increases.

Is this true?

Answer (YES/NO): NO